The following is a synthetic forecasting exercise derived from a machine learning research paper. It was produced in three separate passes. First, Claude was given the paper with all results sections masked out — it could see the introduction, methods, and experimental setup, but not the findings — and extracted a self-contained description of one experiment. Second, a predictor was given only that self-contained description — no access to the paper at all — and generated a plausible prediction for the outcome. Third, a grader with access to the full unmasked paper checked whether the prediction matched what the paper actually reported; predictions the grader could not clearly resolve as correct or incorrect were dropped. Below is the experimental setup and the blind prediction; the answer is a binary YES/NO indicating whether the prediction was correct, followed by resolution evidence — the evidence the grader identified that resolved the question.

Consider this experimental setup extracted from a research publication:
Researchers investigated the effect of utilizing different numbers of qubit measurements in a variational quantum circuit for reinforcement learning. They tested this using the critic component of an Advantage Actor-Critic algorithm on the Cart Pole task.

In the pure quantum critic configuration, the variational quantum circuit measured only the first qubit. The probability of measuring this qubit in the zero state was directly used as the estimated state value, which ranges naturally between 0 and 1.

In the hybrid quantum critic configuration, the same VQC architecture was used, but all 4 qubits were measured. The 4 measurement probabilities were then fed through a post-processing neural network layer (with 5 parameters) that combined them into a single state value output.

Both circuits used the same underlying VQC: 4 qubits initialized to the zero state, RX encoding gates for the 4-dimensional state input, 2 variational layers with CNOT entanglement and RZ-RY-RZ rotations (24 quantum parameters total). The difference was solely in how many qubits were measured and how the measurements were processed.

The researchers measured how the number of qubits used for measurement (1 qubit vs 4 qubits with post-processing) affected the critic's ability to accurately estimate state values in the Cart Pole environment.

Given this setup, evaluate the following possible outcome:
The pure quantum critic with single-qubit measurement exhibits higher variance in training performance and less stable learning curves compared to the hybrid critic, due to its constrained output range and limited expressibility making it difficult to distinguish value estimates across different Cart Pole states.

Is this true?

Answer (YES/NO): NO